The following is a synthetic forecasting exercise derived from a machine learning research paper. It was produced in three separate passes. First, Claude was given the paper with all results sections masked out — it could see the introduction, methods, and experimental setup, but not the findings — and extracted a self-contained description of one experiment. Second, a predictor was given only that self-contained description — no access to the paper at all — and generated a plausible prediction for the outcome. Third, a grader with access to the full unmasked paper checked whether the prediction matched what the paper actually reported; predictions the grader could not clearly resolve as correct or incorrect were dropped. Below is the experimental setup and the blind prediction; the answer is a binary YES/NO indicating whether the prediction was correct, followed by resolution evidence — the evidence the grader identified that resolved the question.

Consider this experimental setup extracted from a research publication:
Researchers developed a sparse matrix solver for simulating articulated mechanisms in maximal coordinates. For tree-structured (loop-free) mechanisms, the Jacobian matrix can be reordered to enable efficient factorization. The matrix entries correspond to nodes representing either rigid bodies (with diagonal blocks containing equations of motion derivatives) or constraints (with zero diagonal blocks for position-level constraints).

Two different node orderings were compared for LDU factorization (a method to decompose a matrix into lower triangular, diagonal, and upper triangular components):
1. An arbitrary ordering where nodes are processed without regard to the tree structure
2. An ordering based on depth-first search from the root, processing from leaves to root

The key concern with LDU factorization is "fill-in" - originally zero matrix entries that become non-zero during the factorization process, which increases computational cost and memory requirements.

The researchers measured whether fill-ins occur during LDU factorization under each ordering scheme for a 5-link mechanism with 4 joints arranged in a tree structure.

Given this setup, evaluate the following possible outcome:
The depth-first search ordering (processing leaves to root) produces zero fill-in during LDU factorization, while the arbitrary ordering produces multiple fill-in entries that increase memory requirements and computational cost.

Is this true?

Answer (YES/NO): YES